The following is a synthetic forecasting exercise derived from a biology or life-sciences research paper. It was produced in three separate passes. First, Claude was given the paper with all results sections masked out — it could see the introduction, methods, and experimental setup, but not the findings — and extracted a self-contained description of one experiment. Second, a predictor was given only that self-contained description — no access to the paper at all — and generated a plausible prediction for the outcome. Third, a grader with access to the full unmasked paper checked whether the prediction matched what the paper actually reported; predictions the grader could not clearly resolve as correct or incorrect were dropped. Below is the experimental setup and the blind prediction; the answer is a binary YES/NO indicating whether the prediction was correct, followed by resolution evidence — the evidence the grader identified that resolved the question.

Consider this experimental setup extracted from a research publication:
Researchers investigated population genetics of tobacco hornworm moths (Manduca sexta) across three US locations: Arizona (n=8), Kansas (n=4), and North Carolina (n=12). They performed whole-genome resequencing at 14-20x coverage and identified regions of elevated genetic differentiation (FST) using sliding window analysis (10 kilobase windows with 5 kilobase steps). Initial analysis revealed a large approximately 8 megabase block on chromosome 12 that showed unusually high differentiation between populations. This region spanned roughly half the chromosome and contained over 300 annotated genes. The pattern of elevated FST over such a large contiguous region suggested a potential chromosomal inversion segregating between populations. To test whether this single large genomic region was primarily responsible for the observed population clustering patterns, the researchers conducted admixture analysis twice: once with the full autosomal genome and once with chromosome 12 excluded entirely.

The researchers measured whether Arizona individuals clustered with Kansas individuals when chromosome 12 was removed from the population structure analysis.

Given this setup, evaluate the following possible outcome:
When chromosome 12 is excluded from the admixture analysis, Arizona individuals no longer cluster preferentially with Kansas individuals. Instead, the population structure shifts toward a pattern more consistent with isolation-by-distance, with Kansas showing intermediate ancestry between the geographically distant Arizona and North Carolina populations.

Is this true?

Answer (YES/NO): NO